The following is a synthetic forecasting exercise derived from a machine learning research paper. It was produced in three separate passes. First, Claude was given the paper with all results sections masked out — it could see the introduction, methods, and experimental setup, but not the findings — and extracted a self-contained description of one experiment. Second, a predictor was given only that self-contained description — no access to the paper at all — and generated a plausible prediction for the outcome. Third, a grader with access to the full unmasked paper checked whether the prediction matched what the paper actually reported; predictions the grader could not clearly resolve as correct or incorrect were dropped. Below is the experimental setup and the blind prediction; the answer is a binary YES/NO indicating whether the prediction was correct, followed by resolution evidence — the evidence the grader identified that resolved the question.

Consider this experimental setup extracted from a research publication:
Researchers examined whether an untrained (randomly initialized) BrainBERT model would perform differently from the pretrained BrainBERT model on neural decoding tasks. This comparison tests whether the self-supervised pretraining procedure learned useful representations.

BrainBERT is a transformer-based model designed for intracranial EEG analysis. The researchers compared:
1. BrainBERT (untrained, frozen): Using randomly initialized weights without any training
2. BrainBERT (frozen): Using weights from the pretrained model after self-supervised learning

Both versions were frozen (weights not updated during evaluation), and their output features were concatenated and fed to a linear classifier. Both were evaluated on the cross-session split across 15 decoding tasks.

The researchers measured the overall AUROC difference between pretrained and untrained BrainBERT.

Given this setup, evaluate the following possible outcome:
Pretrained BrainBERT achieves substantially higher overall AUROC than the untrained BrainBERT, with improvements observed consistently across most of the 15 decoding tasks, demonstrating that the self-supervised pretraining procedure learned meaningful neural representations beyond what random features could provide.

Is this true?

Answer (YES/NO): NO